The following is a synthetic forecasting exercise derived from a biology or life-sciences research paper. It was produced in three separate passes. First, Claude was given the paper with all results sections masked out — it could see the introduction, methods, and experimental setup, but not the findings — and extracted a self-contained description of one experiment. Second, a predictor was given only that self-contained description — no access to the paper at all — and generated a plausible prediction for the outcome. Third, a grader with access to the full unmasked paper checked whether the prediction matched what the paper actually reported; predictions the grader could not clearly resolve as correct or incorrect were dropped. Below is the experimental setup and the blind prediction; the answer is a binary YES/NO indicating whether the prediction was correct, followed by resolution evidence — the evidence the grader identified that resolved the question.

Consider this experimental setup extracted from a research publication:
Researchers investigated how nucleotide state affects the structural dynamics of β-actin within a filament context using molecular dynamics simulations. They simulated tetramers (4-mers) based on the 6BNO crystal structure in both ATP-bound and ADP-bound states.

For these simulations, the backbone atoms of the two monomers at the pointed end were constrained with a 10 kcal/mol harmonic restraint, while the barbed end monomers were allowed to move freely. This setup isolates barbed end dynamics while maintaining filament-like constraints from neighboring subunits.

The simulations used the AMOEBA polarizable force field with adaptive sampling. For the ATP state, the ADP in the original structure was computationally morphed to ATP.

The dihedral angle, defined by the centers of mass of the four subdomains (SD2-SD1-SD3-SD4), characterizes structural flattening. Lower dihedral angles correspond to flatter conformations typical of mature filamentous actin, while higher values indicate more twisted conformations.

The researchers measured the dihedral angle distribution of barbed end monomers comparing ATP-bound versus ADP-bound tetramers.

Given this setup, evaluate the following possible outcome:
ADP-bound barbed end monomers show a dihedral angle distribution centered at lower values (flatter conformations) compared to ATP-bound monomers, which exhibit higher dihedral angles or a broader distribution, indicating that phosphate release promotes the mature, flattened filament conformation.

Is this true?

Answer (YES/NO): NO